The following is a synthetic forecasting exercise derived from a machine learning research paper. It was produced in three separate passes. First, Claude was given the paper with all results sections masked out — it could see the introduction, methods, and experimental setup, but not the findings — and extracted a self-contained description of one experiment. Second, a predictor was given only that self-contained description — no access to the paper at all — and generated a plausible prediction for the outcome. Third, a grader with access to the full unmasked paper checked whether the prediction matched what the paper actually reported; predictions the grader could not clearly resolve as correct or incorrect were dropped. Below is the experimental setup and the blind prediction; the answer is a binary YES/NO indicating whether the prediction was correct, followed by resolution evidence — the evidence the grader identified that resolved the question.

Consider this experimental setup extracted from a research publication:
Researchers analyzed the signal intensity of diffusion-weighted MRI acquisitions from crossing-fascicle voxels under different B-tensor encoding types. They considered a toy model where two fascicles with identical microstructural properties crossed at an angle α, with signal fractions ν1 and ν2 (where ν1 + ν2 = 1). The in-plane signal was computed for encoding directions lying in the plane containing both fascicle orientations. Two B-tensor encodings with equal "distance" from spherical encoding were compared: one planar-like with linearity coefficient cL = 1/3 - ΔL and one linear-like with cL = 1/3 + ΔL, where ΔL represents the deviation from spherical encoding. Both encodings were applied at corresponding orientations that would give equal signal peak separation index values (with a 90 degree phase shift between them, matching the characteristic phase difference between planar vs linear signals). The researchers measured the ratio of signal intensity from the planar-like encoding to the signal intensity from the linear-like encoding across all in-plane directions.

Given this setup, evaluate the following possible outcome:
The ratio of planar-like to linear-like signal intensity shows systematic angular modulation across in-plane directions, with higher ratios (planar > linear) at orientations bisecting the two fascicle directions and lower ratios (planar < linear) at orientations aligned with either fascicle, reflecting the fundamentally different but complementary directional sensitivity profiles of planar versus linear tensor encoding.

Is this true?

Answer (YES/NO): NO